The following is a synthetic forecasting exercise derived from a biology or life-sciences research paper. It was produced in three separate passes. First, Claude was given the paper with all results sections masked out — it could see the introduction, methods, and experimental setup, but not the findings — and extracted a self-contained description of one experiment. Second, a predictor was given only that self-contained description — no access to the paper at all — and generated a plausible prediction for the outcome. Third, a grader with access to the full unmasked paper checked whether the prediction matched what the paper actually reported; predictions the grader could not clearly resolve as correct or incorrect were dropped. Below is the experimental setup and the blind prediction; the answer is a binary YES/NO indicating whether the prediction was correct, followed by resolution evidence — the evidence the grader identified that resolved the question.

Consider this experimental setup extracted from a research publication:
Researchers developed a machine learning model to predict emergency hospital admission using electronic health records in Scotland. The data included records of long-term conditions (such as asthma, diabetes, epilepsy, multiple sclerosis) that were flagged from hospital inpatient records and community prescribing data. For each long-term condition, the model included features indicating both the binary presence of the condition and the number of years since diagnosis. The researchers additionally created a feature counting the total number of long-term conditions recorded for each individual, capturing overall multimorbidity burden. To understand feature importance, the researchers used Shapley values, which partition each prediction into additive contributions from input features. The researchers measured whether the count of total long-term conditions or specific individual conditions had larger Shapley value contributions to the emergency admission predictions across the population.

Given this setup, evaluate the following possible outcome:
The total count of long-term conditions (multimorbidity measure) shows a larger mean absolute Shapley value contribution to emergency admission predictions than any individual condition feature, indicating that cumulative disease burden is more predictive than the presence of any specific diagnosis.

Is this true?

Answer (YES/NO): YES